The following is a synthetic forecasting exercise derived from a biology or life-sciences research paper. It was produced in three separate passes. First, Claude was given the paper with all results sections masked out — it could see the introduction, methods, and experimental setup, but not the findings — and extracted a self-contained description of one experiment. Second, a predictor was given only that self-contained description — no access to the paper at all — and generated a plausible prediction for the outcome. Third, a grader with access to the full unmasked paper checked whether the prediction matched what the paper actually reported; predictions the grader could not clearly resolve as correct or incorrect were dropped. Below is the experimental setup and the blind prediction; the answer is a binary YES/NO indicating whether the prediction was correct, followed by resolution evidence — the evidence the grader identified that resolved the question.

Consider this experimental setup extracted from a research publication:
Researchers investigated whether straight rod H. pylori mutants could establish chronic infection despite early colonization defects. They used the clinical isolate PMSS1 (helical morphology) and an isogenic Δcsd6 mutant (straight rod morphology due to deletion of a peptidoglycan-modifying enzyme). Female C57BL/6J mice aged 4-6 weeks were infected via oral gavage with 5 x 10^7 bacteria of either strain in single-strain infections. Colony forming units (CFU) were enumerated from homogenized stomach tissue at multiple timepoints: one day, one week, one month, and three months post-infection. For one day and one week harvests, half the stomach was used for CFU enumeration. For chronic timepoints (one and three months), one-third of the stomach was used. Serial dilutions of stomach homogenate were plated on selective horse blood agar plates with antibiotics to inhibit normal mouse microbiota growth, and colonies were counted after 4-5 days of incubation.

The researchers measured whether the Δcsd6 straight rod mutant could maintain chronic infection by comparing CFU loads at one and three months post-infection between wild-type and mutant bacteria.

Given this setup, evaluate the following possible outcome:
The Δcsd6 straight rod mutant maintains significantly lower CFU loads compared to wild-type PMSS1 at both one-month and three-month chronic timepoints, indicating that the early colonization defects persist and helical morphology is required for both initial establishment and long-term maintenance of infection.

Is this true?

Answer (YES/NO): NO